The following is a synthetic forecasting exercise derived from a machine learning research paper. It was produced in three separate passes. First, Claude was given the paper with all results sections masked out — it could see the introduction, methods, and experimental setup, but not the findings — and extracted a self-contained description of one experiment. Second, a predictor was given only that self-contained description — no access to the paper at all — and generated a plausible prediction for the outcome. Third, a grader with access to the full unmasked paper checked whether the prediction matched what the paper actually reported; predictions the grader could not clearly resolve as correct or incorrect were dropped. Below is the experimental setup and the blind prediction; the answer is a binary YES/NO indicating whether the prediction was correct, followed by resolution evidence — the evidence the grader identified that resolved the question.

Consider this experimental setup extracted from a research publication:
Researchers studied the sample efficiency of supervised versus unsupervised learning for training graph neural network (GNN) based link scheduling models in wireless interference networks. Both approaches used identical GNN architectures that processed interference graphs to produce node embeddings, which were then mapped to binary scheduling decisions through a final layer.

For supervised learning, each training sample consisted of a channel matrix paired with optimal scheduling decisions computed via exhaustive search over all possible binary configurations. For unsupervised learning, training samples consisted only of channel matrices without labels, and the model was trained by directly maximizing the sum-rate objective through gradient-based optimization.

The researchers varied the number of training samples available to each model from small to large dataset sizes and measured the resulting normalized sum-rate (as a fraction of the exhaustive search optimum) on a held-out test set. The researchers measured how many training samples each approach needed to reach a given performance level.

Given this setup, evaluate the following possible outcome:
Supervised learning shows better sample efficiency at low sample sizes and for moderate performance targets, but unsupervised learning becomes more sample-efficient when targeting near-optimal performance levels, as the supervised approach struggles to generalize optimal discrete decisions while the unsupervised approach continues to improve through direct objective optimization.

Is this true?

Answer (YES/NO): NO